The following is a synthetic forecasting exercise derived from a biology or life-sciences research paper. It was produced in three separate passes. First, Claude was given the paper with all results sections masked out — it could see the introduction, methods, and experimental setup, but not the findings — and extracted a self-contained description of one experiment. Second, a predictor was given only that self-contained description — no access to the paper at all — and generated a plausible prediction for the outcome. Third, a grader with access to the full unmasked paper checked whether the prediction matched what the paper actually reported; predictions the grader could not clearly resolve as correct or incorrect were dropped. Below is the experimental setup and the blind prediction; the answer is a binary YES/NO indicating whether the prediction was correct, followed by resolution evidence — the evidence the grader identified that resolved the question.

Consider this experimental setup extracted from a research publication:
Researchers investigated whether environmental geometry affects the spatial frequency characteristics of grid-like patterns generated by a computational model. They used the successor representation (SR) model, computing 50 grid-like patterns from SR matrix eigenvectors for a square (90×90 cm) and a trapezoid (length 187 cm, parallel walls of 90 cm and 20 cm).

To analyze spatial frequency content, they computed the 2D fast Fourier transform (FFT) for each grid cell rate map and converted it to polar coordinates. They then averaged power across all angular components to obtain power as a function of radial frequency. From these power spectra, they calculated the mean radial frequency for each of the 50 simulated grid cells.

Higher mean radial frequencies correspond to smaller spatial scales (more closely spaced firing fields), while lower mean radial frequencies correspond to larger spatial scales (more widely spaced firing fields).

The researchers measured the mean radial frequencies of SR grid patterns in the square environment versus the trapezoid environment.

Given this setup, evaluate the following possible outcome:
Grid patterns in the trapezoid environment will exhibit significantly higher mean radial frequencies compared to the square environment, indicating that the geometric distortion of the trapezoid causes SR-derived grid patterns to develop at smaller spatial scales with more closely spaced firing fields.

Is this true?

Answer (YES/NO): NO